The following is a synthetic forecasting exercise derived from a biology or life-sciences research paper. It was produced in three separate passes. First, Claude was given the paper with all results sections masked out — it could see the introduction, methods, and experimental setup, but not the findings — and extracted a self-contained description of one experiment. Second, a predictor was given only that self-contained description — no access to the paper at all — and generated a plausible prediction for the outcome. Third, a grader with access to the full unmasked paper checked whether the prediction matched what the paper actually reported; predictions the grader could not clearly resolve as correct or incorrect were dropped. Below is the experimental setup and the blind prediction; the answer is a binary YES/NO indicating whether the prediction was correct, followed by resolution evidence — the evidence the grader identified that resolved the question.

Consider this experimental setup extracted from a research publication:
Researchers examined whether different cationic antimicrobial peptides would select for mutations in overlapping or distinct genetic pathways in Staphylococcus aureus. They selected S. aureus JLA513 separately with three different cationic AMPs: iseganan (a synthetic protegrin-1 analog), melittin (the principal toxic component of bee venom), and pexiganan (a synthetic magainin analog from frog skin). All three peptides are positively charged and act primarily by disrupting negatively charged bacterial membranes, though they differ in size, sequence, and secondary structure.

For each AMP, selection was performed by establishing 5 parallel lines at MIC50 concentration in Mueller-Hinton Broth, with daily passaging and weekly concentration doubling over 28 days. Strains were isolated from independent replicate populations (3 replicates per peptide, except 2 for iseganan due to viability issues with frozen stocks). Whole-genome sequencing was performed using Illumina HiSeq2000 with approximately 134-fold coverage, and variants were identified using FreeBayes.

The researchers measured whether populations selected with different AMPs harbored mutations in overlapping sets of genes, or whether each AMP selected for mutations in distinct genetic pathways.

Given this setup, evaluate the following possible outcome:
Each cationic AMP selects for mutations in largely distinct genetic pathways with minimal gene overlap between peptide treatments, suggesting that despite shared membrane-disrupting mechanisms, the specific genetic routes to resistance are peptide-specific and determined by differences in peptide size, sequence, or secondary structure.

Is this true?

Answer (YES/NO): YES